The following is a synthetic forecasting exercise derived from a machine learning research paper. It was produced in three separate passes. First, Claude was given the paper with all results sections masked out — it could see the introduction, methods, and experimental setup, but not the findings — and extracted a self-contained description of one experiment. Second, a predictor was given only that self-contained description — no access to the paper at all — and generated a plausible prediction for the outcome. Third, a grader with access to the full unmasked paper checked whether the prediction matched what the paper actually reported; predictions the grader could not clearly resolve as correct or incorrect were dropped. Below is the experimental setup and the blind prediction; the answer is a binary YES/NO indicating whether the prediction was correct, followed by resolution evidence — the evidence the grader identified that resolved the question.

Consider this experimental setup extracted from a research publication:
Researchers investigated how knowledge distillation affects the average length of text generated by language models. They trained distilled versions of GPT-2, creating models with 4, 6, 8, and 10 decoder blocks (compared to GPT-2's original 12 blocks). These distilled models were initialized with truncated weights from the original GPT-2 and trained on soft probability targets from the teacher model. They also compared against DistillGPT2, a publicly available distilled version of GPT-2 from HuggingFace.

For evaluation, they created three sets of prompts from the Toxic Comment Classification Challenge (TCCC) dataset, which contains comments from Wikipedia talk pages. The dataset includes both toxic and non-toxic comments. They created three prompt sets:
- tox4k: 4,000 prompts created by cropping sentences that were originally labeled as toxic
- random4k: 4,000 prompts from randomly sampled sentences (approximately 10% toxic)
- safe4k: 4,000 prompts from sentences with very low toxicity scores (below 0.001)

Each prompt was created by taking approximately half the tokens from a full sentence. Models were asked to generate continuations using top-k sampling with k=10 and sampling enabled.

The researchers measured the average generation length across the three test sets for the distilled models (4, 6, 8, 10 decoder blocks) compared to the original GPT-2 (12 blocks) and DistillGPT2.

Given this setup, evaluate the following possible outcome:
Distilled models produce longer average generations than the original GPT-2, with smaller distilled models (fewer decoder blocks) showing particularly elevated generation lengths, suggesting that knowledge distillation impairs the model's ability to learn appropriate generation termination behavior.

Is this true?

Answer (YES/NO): NO